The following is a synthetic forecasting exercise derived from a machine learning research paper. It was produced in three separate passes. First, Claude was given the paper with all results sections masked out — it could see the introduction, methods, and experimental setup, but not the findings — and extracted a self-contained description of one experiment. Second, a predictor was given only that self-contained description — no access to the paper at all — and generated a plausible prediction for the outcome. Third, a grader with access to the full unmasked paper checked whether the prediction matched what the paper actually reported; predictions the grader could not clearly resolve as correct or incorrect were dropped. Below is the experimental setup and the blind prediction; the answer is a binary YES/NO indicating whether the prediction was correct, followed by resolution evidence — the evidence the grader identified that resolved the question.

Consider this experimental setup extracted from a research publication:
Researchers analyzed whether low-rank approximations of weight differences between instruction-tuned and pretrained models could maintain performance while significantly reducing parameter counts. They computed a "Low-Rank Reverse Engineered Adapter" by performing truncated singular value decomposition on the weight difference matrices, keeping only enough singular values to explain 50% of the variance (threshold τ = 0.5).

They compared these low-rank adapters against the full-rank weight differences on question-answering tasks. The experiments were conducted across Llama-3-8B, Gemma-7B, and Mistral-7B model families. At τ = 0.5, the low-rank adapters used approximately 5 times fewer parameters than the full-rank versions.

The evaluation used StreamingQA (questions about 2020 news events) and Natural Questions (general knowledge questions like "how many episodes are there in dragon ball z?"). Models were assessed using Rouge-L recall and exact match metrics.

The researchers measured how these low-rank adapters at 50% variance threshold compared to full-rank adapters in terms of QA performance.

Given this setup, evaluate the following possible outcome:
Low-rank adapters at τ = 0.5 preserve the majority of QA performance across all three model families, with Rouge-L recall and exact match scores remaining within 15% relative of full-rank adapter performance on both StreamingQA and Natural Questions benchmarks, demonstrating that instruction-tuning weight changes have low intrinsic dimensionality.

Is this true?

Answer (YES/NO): NO